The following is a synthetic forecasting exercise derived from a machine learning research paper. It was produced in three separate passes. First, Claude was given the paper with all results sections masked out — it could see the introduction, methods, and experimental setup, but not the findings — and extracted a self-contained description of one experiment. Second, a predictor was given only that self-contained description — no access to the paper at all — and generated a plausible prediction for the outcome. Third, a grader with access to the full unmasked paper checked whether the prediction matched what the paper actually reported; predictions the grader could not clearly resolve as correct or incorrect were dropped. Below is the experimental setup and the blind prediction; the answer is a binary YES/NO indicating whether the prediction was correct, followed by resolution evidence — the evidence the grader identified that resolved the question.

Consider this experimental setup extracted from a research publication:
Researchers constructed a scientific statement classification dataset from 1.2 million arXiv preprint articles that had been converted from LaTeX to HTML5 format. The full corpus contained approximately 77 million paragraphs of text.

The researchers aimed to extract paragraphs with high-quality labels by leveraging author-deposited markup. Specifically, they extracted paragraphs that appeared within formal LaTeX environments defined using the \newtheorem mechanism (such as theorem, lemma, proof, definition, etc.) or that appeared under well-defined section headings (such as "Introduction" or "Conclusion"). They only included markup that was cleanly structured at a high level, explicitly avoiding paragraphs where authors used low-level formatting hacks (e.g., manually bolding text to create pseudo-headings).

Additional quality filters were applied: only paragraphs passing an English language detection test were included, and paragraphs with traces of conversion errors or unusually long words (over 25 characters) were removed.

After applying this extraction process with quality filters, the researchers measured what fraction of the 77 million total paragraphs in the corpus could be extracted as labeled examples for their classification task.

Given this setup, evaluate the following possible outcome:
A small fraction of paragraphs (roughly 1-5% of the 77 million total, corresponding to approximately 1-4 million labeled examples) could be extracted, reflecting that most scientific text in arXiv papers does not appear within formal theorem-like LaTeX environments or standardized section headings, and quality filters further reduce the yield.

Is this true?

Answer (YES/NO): NO